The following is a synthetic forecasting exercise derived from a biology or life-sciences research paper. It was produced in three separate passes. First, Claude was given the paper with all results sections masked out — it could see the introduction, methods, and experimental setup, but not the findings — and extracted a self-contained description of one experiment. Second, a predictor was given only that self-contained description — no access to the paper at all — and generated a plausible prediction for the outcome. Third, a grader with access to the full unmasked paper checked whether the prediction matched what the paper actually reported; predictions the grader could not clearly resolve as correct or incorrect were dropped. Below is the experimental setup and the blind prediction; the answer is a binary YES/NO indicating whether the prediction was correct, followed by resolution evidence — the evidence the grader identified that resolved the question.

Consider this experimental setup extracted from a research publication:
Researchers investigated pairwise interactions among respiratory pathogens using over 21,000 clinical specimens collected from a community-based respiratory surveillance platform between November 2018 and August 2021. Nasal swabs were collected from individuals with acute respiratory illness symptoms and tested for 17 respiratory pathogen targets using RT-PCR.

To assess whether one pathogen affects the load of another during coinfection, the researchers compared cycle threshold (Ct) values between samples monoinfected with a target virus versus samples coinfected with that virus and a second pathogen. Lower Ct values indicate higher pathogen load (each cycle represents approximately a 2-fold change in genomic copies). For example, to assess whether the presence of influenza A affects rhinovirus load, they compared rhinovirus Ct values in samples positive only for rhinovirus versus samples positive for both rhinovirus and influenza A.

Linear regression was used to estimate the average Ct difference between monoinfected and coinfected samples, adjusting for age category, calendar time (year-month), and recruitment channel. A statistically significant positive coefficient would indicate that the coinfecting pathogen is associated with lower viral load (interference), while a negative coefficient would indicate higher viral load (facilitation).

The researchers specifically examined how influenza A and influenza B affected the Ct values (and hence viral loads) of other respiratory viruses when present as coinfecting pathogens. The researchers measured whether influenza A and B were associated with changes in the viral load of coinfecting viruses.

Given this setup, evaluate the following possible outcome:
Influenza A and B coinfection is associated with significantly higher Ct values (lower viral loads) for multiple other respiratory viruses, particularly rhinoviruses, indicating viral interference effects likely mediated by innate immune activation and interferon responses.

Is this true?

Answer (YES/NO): YES